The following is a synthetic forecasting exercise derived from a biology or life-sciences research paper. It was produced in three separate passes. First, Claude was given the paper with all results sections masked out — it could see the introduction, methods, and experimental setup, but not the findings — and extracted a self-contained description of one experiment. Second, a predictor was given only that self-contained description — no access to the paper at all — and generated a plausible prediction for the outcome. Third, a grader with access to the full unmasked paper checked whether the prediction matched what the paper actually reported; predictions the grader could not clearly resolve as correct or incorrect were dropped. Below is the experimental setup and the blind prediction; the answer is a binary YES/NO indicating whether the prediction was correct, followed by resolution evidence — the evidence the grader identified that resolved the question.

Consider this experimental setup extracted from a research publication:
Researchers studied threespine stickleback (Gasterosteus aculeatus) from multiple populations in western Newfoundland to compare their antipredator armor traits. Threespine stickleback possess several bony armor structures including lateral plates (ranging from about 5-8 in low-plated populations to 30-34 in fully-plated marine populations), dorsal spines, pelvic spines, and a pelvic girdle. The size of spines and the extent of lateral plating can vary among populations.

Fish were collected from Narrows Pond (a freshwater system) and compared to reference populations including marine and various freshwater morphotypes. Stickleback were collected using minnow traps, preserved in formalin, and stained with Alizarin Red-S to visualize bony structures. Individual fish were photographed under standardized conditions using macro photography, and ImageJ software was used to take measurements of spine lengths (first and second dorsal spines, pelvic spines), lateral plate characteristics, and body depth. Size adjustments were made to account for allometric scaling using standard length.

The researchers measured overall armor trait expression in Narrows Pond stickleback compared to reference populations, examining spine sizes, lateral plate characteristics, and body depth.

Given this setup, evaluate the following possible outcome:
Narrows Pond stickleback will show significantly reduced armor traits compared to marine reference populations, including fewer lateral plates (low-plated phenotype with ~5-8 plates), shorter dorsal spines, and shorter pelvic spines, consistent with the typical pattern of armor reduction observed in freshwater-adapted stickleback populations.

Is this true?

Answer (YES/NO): NO